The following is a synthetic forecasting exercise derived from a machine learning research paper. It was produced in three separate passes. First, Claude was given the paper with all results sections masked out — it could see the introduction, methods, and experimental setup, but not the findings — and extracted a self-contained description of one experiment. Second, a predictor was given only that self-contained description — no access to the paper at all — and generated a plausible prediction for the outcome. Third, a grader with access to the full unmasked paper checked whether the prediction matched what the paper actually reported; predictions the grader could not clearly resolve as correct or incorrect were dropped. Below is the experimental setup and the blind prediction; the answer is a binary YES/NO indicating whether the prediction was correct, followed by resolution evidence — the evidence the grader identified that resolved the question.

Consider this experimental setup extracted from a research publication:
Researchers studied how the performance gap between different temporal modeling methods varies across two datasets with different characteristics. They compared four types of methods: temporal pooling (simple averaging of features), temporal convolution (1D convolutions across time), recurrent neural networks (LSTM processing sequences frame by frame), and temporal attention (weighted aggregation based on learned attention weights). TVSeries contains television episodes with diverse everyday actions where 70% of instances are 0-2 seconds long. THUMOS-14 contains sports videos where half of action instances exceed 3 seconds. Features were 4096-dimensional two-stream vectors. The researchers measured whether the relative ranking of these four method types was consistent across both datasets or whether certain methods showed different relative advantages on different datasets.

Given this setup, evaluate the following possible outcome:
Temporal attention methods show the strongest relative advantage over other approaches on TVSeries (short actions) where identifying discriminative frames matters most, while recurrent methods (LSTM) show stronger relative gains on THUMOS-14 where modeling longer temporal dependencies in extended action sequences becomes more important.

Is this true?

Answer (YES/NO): NO